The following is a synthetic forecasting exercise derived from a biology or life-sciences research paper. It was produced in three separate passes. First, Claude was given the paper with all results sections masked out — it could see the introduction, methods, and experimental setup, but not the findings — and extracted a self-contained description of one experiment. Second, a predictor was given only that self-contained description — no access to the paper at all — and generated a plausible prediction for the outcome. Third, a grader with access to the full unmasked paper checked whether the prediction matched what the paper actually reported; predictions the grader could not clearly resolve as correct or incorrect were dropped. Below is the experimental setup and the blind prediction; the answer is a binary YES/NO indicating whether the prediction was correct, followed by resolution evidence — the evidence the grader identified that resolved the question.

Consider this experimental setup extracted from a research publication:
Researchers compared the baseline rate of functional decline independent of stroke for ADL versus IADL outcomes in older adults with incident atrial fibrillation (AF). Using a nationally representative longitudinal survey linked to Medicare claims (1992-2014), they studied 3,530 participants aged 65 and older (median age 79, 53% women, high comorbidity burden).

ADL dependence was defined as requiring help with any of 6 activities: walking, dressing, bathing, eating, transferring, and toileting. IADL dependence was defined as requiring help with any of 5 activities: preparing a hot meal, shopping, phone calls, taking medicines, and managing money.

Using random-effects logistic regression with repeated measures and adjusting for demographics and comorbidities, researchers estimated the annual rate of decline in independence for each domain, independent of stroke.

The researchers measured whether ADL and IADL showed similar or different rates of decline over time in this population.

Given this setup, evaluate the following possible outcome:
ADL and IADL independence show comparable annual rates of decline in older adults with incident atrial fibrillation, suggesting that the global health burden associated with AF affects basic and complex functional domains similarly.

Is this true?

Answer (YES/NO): YES